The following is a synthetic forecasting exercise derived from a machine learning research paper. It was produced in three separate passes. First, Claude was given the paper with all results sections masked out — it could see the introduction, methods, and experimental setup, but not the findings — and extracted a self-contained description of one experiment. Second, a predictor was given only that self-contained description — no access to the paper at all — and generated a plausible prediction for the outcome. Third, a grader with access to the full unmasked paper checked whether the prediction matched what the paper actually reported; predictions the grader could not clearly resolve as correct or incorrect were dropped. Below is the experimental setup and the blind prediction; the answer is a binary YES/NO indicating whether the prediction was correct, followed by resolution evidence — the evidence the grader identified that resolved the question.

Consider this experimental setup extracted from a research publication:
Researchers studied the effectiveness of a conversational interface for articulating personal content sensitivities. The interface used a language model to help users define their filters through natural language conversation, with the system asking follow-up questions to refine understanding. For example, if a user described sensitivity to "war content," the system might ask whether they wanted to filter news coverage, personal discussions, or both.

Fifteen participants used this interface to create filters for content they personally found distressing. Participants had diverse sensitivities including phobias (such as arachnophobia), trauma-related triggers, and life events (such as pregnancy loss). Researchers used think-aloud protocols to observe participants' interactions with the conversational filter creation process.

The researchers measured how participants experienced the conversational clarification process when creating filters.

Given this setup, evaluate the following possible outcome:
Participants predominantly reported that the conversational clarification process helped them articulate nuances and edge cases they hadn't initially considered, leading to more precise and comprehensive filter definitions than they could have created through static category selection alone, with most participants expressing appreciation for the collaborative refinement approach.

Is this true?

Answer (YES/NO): YES